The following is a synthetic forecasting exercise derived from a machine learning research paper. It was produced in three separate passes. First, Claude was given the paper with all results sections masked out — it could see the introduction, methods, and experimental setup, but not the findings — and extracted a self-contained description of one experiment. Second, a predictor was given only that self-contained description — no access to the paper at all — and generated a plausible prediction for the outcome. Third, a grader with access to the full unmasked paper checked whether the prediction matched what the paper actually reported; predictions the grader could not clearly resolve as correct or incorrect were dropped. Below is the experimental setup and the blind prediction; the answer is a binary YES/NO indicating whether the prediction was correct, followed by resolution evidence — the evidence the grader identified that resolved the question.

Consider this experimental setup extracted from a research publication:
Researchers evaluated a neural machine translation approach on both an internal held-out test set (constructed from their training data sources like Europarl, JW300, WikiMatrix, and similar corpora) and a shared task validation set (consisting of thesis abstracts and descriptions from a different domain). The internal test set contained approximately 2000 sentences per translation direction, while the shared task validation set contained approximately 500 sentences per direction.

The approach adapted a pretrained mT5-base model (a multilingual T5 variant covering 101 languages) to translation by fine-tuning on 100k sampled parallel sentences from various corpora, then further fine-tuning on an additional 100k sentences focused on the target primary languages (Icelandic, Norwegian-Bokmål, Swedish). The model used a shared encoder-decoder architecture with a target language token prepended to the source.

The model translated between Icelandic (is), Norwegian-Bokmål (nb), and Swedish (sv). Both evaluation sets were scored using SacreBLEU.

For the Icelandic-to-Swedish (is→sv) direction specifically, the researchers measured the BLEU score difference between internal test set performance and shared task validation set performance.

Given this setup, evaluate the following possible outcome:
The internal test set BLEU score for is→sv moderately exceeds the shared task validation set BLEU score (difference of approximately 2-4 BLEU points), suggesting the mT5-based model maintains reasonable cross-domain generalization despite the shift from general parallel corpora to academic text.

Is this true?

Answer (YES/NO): NO